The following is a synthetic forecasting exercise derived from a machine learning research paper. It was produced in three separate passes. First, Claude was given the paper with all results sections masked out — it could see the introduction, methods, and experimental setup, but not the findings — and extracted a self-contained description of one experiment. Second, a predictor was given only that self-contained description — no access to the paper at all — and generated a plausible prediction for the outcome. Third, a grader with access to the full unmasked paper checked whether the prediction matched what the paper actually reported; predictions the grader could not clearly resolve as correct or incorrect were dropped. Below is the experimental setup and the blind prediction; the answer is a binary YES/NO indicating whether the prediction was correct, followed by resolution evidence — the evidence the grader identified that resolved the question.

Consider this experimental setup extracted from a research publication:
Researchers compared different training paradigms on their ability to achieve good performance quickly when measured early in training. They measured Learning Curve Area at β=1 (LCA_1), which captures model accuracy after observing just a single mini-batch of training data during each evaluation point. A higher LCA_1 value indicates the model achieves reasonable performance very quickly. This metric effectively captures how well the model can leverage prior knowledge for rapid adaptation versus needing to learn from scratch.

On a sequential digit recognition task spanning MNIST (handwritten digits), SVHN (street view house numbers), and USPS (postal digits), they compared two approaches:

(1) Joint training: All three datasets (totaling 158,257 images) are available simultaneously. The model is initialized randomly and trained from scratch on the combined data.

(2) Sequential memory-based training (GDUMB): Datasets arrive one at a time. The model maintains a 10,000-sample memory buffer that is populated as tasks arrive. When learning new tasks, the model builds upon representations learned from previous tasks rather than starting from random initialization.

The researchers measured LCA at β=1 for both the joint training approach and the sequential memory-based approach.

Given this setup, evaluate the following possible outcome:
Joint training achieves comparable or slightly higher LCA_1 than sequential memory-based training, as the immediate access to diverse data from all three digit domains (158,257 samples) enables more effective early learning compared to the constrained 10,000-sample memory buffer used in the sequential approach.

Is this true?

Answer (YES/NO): NO